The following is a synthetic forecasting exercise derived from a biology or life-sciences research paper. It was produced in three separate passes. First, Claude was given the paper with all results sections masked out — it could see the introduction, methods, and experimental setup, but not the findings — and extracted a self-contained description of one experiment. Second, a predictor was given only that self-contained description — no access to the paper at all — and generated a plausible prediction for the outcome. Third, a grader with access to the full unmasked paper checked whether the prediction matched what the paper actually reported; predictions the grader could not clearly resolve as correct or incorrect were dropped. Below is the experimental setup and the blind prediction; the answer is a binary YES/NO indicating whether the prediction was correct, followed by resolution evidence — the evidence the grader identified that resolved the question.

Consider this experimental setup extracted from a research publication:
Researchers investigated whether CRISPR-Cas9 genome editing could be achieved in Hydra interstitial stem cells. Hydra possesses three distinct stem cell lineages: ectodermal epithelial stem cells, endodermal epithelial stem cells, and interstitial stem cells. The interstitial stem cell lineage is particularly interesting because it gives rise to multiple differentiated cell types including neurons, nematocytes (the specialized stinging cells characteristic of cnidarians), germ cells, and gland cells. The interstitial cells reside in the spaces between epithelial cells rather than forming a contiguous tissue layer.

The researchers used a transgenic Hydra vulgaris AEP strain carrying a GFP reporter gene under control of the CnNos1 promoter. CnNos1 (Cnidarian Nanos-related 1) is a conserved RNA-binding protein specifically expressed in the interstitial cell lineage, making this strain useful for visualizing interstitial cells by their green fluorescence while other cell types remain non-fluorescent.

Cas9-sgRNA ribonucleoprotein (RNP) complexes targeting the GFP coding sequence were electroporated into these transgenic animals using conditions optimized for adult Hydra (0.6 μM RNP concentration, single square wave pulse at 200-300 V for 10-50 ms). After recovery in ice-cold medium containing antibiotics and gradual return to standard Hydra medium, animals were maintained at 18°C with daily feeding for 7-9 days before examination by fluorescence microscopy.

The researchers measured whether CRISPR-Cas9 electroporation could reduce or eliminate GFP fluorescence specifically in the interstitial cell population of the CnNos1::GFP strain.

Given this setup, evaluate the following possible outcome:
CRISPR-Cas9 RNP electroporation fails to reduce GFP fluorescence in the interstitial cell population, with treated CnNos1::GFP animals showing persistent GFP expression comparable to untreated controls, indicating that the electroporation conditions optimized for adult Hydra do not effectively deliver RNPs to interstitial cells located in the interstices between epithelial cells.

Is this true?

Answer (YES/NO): NO